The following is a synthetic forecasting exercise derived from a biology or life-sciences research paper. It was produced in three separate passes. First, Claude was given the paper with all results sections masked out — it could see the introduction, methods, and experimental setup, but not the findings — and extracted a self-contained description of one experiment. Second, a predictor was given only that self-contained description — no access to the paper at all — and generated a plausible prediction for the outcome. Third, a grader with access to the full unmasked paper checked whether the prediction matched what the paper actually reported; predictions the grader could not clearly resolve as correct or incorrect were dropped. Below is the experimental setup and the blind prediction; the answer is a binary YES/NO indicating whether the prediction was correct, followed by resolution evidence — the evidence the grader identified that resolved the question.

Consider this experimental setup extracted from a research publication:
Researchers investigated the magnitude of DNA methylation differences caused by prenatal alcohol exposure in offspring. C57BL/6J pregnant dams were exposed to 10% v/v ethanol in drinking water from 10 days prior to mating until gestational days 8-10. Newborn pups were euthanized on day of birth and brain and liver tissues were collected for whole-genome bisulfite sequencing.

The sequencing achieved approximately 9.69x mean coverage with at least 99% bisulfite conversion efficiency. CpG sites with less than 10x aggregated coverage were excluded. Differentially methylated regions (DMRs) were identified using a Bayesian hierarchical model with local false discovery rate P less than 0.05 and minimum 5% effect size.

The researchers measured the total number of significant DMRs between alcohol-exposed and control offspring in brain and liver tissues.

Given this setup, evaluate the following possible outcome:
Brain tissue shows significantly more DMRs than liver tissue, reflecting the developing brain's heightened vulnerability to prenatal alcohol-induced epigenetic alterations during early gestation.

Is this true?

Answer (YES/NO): NO